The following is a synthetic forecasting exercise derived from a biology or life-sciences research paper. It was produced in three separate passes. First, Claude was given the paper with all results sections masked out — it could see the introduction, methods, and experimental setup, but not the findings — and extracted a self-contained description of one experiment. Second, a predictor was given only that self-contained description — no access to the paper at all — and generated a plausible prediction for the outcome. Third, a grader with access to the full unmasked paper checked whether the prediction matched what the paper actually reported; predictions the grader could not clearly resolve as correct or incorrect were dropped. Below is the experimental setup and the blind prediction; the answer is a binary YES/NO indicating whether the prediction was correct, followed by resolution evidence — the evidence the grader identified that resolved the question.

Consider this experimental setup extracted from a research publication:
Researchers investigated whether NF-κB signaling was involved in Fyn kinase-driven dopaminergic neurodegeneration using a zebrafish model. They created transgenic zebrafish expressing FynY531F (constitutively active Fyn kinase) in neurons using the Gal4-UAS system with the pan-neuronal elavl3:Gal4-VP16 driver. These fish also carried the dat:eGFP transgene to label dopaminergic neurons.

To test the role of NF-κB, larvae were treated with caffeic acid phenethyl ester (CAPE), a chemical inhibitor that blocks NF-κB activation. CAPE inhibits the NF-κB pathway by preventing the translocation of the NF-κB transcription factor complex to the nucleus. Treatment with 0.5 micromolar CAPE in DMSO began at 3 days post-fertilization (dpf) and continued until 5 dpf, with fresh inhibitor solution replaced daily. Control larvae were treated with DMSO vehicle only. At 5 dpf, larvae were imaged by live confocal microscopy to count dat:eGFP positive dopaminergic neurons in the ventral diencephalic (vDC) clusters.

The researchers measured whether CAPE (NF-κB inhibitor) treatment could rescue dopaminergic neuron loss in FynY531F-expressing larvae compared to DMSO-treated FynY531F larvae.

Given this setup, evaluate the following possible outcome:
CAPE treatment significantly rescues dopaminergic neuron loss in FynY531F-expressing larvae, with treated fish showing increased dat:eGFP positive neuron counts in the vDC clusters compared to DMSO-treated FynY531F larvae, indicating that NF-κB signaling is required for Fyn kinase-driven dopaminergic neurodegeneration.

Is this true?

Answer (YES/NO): YES